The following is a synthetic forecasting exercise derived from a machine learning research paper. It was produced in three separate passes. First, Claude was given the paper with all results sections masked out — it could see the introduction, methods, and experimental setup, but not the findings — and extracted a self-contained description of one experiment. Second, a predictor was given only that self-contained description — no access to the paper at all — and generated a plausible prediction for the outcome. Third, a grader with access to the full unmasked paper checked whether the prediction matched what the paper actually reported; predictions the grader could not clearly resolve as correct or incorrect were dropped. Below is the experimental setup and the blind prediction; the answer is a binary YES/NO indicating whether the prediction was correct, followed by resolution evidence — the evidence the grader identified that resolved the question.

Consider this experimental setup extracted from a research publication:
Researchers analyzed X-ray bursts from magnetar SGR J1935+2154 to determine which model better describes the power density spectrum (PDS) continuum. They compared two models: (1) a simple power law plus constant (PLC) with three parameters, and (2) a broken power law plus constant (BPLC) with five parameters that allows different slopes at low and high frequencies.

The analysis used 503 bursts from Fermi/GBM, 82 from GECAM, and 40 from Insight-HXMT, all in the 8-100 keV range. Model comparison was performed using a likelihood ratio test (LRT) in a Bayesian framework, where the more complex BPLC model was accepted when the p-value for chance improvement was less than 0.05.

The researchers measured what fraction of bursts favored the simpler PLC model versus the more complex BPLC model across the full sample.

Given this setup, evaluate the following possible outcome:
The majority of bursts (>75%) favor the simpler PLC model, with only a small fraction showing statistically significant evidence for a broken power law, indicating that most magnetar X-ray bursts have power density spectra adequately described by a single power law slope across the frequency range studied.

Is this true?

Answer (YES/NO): NO